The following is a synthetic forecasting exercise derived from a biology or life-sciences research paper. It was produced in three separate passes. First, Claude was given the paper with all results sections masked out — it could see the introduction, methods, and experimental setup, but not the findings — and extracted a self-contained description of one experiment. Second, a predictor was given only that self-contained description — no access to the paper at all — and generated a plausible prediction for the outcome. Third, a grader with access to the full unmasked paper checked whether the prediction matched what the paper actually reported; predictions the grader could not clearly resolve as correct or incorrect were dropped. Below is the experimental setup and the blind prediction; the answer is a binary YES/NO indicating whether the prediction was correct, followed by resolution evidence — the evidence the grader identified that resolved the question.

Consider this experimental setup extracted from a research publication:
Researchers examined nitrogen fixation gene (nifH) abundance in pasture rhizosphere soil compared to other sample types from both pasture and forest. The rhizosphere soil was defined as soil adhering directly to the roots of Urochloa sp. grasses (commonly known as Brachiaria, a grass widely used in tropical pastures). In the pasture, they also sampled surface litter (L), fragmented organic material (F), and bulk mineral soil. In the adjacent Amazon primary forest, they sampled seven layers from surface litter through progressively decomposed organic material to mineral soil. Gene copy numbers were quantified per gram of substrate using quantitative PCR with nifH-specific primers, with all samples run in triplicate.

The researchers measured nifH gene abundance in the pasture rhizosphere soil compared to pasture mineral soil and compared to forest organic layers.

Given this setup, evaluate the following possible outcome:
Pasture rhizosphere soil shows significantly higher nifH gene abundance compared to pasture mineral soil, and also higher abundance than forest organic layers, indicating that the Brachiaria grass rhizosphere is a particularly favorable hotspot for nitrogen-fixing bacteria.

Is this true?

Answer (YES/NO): NO